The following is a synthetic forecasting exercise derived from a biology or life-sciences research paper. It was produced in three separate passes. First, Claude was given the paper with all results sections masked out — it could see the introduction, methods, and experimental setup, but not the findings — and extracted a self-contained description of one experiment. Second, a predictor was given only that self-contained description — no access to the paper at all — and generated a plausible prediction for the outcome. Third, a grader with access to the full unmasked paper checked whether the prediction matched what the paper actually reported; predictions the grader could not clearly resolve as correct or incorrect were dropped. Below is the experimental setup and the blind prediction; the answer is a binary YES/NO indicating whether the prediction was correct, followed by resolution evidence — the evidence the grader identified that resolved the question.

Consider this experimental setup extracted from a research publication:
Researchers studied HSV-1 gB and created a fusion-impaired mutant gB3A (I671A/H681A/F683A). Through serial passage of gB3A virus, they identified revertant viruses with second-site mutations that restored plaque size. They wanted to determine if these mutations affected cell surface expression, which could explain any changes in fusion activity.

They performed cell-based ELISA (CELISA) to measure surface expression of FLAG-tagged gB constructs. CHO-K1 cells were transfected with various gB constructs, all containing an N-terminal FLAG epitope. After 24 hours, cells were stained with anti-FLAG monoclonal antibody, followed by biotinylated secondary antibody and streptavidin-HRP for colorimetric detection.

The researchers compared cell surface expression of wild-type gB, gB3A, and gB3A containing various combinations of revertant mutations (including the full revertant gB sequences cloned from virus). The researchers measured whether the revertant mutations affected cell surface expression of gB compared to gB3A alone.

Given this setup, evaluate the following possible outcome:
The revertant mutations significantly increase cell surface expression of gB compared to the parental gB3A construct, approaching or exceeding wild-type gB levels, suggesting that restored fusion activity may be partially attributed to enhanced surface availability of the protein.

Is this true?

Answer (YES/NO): YES